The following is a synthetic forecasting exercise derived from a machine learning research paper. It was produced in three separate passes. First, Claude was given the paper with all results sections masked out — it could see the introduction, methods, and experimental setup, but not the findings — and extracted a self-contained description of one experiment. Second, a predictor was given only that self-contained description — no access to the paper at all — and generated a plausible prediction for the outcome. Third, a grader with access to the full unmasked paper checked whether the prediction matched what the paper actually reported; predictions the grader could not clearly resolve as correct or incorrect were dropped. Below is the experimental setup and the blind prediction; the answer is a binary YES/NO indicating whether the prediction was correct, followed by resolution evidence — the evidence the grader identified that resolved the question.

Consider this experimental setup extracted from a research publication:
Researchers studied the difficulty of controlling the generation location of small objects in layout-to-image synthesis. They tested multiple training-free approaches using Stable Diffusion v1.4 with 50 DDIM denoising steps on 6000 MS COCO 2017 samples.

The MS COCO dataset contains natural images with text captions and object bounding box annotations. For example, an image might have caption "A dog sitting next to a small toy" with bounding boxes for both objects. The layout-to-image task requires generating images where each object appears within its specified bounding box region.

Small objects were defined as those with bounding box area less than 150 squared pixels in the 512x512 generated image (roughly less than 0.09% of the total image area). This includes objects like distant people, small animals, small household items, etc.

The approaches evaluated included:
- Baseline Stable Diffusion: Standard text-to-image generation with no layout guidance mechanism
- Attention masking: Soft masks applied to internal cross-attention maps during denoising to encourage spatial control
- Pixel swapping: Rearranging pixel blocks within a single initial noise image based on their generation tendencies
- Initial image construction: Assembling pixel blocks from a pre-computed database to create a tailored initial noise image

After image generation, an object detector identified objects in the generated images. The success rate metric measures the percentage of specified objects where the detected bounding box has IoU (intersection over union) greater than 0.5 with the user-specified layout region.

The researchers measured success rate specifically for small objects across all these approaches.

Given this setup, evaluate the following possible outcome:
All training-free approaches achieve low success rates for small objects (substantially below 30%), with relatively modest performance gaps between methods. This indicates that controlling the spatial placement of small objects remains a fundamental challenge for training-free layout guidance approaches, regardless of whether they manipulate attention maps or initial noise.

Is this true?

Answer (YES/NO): YES